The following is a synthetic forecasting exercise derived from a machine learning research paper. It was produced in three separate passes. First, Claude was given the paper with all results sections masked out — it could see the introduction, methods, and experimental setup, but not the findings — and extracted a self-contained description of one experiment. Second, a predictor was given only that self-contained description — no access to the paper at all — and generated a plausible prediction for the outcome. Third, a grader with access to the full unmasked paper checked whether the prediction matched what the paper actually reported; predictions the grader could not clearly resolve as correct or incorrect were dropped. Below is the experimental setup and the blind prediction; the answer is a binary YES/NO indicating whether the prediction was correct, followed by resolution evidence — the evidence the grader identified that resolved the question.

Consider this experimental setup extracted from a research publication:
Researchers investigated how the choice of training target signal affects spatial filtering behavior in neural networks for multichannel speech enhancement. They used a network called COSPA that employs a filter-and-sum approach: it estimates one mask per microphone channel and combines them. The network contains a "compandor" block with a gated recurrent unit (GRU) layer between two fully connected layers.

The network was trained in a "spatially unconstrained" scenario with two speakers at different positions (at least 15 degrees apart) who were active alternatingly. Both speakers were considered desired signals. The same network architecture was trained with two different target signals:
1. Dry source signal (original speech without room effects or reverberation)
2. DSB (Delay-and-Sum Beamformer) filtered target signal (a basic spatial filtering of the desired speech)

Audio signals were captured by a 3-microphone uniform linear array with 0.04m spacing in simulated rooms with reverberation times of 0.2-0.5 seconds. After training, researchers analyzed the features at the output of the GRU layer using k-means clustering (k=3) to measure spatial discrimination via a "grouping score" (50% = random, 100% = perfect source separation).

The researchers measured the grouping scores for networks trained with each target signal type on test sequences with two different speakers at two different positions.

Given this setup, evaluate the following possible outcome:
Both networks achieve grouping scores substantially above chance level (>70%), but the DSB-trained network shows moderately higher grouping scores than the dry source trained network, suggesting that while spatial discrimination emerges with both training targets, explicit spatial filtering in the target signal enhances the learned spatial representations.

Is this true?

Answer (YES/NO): YES